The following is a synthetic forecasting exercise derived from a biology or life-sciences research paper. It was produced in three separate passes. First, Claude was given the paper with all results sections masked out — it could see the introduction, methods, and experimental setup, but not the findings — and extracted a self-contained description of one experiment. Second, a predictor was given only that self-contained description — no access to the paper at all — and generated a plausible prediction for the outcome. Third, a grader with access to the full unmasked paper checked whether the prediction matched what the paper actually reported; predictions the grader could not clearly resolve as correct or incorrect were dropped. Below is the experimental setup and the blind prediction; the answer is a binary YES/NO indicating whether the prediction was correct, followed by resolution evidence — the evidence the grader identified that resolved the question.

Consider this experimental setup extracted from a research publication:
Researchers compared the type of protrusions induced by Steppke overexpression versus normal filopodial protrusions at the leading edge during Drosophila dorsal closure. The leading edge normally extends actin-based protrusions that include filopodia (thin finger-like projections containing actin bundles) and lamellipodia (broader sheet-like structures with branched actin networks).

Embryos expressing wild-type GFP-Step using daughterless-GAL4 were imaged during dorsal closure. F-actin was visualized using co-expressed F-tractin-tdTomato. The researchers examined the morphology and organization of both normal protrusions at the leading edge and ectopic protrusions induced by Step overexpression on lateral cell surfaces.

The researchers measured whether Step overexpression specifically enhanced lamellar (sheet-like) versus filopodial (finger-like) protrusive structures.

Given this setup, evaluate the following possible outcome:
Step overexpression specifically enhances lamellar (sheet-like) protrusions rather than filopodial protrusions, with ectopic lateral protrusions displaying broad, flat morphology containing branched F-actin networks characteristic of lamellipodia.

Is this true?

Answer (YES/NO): NO